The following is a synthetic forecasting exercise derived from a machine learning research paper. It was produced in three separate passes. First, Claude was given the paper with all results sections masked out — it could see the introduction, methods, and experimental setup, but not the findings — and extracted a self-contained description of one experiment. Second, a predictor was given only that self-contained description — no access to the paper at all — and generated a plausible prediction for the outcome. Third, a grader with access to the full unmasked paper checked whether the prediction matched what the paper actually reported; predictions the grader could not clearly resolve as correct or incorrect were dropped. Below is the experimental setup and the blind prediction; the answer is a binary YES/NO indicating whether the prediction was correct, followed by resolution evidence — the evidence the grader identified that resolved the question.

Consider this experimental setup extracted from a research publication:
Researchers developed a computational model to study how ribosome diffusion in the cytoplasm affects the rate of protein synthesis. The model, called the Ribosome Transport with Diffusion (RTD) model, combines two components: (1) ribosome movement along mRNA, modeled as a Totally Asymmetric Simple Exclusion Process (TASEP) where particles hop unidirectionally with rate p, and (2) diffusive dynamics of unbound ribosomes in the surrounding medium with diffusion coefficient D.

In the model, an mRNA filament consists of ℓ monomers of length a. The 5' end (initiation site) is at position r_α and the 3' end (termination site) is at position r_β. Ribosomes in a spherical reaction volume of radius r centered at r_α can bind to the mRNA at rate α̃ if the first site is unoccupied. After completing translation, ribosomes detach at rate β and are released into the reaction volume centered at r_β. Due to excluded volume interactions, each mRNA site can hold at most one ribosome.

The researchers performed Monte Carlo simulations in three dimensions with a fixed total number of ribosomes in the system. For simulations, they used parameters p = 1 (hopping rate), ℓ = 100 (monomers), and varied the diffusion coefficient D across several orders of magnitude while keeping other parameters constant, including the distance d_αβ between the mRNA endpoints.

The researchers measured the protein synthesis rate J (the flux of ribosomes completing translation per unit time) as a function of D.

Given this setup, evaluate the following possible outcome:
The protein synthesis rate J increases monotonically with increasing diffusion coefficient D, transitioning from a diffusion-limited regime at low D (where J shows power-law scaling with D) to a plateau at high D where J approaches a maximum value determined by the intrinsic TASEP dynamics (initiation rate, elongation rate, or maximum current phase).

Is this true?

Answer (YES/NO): YES